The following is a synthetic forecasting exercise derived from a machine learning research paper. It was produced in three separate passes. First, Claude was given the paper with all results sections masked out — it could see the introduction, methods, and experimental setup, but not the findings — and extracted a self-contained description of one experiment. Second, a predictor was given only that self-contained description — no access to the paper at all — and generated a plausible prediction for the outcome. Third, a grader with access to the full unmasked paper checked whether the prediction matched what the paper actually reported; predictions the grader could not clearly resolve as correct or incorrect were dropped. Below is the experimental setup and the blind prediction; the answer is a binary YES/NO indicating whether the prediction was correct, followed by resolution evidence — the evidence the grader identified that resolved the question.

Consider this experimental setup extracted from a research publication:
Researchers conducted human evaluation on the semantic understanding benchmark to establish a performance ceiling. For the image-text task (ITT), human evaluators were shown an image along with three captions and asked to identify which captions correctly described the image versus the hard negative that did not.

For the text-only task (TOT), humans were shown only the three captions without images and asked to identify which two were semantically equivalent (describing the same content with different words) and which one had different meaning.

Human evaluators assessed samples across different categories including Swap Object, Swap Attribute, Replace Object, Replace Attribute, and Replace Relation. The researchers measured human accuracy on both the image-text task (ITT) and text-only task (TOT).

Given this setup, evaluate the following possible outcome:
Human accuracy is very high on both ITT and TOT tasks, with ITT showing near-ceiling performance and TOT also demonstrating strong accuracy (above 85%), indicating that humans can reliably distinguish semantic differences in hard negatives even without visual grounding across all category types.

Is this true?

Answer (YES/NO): YES